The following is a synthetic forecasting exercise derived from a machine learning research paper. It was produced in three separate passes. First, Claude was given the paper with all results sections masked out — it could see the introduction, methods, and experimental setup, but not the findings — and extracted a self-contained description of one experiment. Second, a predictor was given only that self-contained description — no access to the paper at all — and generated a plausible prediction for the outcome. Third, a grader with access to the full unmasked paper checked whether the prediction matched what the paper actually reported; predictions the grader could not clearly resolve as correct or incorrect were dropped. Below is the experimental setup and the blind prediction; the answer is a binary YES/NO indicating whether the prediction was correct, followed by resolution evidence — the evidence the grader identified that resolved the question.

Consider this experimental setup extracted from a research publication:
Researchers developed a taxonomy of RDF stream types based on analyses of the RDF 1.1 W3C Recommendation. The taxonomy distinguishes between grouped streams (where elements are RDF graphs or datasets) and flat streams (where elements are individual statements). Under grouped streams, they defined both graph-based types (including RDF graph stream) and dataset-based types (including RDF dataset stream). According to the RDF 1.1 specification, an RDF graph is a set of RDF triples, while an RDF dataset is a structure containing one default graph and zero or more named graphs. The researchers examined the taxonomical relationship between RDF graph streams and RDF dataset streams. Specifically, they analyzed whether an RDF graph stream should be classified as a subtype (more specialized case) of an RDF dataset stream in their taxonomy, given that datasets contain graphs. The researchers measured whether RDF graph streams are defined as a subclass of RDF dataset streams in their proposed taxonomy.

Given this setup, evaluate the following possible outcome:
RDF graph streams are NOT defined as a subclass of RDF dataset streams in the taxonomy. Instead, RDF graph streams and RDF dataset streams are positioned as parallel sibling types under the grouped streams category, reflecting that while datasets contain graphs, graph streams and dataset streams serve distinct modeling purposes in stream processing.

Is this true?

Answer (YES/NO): YES